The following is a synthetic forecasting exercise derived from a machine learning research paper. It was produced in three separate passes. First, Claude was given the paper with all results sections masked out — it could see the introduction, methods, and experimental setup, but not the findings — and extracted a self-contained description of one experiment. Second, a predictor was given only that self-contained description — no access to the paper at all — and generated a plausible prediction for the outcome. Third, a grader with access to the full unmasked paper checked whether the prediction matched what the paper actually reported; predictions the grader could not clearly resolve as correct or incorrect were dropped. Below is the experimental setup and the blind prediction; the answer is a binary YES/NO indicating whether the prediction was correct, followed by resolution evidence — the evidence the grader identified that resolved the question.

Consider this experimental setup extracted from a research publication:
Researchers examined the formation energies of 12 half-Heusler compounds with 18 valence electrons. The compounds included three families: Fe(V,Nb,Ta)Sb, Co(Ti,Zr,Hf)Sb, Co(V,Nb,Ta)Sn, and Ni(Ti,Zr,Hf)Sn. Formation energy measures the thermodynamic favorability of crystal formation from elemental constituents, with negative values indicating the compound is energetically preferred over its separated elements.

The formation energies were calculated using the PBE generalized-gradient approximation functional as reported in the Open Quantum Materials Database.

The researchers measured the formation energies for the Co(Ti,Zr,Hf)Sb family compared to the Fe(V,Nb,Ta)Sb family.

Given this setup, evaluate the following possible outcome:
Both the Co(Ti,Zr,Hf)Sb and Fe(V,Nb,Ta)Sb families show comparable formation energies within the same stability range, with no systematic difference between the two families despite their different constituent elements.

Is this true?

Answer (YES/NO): NO